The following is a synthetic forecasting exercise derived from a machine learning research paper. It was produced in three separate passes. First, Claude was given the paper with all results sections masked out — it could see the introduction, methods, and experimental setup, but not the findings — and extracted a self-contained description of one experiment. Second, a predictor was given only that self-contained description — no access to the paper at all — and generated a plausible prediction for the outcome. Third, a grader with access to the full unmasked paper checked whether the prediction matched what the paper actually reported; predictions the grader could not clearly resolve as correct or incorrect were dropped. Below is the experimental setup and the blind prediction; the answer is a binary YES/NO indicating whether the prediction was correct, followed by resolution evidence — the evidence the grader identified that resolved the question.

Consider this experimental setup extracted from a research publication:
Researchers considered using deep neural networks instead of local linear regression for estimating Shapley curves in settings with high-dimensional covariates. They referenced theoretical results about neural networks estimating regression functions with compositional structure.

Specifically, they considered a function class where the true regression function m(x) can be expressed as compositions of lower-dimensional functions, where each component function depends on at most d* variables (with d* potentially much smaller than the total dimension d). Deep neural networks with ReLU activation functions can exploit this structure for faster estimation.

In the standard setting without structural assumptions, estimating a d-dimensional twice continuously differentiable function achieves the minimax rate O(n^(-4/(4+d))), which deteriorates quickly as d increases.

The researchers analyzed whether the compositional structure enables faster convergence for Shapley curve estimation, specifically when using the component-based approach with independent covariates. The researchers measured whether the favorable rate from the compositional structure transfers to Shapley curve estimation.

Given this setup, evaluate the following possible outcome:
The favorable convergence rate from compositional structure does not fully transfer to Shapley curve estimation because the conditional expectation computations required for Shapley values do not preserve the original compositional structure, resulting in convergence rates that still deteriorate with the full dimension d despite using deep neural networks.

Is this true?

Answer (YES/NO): NO